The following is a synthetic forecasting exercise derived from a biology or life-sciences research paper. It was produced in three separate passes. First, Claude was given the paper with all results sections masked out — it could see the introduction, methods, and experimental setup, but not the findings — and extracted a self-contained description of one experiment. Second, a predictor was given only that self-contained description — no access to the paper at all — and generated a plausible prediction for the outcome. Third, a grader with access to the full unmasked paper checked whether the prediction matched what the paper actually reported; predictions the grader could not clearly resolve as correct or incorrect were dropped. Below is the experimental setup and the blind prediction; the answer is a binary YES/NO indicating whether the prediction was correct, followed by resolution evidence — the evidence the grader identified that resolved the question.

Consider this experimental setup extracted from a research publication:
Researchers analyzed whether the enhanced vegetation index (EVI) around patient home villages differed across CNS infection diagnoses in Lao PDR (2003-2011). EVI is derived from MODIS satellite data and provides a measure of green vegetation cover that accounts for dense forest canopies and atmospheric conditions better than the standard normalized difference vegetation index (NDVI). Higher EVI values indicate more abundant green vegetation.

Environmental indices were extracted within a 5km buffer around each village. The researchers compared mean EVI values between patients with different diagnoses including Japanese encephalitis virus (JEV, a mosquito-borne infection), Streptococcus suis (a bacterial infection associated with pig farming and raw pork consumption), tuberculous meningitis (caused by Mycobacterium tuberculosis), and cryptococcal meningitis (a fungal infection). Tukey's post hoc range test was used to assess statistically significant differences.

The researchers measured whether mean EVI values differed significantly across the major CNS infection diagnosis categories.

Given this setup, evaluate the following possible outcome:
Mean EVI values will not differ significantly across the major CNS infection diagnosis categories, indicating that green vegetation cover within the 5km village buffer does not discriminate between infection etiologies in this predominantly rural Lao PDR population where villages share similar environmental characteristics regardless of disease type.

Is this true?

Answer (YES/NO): NO